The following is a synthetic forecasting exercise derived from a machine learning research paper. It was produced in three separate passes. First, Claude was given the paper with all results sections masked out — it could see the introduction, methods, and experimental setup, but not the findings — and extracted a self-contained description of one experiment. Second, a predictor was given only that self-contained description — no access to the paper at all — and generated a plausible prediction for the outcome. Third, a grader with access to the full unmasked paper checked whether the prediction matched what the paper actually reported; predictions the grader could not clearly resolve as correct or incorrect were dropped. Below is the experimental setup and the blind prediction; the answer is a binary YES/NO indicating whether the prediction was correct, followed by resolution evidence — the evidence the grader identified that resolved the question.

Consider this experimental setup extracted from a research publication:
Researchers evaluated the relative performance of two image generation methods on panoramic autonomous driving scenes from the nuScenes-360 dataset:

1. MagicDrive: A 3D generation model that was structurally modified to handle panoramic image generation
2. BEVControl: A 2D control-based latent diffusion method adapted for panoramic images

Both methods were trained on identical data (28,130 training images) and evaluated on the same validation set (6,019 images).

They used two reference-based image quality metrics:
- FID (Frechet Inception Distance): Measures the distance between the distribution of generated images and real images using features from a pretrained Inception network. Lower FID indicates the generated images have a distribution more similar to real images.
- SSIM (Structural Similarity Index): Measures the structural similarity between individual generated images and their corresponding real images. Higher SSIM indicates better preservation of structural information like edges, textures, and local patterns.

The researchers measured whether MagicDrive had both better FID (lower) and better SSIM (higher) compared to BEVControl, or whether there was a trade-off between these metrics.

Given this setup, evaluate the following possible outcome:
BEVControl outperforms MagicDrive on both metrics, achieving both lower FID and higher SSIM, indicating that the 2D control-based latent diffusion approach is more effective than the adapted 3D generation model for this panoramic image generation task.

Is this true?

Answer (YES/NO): NO